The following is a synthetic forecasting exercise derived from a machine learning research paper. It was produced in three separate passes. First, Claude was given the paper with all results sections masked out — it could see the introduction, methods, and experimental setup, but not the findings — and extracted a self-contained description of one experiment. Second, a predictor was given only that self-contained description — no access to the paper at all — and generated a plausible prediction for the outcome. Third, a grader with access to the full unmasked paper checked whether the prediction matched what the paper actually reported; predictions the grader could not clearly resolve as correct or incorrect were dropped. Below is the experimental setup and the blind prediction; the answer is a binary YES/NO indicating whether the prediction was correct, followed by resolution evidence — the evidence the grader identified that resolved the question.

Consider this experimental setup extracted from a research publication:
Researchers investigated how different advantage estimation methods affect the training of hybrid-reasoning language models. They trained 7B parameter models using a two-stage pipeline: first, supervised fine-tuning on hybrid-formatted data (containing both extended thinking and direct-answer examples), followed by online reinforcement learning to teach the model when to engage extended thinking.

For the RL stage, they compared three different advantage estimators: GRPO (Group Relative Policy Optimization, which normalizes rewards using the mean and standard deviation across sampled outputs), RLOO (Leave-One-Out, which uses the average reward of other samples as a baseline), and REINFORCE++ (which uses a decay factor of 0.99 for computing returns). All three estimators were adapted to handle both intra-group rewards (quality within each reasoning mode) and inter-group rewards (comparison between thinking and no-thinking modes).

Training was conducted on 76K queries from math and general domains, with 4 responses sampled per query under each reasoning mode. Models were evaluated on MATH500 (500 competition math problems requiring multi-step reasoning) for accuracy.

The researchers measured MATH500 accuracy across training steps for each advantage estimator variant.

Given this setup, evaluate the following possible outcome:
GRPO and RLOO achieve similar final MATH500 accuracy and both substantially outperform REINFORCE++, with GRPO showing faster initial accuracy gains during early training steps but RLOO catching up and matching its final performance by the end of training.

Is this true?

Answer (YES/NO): NO